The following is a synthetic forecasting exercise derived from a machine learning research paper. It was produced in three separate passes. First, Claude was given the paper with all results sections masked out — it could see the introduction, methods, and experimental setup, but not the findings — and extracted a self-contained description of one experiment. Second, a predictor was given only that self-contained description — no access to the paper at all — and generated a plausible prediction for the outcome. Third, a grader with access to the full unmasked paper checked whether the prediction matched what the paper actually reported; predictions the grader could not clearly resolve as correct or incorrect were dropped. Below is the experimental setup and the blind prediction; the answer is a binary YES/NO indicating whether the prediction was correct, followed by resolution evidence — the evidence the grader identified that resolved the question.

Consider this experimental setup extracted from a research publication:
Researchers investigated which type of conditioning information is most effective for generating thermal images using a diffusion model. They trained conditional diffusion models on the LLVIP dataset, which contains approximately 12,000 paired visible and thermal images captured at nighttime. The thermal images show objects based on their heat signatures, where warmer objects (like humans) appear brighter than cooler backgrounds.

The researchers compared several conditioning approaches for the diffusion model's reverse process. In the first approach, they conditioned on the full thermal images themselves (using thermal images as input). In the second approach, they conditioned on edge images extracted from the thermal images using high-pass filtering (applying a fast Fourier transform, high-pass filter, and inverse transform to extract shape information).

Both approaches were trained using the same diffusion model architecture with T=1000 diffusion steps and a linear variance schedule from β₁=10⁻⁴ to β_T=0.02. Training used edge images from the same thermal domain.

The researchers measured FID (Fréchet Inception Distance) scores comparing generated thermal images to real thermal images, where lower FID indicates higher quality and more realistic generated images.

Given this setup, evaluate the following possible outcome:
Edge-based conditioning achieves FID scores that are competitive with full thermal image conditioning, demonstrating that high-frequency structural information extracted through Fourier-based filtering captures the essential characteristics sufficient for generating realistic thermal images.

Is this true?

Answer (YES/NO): NO